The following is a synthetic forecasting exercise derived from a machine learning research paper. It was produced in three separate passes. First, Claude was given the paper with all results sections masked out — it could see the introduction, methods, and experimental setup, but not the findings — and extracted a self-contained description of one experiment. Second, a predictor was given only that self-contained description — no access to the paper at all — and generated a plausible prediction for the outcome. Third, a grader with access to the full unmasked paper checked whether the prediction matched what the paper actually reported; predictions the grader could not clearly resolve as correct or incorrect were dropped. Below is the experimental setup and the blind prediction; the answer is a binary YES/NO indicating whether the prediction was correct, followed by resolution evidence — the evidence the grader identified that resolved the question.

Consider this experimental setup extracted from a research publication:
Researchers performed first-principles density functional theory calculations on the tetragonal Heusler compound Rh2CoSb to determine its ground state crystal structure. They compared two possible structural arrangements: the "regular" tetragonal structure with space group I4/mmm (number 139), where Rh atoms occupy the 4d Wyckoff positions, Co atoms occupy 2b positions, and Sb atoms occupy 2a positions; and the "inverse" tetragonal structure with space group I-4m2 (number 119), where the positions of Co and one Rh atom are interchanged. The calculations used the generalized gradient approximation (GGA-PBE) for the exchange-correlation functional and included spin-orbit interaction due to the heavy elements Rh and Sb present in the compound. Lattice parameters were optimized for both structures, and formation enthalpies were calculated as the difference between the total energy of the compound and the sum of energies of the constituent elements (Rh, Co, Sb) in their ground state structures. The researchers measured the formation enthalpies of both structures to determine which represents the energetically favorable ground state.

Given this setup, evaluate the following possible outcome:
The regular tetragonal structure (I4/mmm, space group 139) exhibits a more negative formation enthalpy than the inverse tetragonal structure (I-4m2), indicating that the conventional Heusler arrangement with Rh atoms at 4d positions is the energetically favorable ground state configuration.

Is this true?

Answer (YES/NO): YES